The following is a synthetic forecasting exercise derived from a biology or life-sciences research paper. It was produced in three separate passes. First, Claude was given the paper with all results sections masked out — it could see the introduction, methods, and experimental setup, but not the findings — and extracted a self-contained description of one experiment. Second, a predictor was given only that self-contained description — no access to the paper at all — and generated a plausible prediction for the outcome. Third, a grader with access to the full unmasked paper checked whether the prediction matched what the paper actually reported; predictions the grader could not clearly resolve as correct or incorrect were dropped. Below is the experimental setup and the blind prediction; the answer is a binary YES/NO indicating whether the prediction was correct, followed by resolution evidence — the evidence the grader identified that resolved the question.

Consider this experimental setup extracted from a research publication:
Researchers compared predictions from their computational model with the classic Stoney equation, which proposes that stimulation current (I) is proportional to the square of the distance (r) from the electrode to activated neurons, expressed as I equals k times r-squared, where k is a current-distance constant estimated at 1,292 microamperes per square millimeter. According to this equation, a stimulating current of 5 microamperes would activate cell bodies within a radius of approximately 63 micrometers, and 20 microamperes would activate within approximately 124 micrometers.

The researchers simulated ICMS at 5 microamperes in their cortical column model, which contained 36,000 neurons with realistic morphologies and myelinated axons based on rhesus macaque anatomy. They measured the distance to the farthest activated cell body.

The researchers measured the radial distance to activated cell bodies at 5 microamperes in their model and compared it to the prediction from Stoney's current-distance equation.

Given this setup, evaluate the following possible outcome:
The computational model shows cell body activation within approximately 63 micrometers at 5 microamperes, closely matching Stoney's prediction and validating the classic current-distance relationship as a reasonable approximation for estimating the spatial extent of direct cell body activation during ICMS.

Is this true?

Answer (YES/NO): NO